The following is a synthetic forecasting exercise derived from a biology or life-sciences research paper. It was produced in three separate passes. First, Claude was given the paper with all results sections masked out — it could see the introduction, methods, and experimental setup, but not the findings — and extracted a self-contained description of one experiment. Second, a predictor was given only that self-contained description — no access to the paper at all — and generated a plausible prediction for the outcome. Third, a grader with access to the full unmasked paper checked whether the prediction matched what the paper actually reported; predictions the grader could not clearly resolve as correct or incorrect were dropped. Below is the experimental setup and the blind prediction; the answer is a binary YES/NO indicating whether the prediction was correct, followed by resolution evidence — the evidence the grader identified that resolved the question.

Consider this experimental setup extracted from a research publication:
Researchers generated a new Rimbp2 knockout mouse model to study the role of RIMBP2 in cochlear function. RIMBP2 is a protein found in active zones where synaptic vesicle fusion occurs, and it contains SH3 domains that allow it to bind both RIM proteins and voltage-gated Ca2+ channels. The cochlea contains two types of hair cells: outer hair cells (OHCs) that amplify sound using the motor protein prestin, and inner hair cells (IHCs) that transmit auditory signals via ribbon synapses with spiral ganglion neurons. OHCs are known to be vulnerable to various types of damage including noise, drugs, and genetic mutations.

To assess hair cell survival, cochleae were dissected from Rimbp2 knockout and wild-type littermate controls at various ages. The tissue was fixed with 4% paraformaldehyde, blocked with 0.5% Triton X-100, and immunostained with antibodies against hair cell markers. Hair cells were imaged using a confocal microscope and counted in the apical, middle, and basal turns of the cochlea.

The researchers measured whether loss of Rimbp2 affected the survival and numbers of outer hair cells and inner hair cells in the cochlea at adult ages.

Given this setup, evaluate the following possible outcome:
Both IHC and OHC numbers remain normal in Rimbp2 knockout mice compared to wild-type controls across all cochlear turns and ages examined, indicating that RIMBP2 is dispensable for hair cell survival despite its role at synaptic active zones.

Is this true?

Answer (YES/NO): NO